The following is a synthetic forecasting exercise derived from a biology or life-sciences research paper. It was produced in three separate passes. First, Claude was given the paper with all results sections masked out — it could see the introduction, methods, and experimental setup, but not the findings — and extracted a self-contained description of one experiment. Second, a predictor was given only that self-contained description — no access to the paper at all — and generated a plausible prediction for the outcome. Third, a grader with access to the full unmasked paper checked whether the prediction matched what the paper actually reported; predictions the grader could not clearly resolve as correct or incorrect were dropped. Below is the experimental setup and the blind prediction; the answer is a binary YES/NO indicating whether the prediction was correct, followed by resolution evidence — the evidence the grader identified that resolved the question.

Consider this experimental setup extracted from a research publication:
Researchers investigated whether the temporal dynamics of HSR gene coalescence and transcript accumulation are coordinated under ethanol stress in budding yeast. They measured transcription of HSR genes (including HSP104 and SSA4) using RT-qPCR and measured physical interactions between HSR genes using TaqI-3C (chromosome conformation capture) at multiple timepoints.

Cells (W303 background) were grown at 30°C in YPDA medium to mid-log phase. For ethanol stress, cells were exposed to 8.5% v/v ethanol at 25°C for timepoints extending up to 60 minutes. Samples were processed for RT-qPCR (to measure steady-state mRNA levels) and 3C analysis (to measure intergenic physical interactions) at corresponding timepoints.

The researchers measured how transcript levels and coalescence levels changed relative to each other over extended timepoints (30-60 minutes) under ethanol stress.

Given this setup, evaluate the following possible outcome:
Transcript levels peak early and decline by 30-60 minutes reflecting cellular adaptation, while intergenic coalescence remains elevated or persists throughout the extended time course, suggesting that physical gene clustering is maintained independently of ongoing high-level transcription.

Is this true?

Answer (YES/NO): NO